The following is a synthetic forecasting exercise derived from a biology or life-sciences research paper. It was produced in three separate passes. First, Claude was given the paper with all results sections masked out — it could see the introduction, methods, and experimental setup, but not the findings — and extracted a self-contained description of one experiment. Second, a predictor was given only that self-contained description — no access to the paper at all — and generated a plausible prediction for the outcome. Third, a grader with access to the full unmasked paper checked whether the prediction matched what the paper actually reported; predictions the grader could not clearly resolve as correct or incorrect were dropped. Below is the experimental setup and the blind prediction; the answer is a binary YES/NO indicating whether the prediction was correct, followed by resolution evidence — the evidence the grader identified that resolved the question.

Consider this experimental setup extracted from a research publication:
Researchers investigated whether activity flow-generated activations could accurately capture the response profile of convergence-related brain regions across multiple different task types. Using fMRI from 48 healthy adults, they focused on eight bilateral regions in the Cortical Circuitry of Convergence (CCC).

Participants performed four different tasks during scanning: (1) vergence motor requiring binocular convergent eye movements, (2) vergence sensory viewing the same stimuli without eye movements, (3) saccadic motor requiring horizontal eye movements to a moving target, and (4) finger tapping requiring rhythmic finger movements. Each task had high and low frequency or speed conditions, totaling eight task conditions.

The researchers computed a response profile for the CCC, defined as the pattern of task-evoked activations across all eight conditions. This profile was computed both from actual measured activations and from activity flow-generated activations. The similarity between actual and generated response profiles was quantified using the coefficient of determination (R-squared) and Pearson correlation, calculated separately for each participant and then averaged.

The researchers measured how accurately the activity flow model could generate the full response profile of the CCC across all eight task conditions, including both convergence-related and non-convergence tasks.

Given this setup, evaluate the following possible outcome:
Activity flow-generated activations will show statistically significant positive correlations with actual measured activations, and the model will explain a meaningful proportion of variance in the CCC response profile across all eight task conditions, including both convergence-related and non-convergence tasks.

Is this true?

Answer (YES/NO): YES